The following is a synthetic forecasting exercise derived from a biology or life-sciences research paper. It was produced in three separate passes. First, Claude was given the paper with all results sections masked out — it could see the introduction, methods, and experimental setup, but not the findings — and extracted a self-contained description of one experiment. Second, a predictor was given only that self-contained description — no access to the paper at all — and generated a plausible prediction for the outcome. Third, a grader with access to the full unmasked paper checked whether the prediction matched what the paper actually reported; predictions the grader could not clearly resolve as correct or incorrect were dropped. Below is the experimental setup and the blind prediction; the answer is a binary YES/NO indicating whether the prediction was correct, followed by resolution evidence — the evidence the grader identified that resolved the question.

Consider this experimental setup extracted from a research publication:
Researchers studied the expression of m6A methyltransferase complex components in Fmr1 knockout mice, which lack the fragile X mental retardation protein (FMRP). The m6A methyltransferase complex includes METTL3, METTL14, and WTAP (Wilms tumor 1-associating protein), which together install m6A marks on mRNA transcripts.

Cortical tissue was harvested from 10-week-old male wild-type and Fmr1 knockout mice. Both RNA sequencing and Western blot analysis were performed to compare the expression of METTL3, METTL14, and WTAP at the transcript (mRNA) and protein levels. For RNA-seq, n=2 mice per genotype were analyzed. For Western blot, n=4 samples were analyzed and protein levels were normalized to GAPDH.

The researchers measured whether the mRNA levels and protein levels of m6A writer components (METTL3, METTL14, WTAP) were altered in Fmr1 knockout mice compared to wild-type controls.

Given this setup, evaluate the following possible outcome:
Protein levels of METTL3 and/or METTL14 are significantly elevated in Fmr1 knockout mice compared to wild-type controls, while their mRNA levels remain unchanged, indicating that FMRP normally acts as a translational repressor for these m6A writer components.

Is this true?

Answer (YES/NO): YES